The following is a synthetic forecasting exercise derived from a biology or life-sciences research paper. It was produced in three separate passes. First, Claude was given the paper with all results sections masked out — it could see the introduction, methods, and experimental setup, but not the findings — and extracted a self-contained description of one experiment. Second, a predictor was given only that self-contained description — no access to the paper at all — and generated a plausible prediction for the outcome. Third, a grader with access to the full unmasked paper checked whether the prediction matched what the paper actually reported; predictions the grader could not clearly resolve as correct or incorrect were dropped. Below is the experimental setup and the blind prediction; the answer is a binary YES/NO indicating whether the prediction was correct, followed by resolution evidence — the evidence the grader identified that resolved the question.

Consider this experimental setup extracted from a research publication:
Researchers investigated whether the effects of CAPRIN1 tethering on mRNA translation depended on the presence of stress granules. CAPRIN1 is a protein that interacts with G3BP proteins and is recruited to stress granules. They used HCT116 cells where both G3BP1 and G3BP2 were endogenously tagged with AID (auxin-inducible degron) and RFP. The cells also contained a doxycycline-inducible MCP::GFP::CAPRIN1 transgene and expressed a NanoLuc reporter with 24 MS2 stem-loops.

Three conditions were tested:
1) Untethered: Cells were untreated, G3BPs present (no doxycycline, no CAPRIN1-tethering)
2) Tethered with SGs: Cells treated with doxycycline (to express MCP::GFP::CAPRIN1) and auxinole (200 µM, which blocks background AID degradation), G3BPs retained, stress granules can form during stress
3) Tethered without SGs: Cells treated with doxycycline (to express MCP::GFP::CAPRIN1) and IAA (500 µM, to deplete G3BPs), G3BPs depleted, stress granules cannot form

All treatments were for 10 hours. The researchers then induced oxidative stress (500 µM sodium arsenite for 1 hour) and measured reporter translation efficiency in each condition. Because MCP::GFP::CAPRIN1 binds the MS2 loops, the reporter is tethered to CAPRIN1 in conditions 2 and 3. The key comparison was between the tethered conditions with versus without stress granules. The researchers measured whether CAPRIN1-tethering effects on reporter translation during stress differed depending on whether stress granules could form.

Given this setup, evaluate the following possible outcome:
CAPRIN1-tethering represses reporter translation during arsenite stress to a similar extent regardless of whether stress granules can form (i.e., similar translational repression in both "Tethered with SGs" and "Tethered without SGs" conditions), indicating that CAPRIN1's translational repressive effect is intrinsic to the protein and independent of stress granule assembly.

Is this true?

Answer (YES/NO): NO